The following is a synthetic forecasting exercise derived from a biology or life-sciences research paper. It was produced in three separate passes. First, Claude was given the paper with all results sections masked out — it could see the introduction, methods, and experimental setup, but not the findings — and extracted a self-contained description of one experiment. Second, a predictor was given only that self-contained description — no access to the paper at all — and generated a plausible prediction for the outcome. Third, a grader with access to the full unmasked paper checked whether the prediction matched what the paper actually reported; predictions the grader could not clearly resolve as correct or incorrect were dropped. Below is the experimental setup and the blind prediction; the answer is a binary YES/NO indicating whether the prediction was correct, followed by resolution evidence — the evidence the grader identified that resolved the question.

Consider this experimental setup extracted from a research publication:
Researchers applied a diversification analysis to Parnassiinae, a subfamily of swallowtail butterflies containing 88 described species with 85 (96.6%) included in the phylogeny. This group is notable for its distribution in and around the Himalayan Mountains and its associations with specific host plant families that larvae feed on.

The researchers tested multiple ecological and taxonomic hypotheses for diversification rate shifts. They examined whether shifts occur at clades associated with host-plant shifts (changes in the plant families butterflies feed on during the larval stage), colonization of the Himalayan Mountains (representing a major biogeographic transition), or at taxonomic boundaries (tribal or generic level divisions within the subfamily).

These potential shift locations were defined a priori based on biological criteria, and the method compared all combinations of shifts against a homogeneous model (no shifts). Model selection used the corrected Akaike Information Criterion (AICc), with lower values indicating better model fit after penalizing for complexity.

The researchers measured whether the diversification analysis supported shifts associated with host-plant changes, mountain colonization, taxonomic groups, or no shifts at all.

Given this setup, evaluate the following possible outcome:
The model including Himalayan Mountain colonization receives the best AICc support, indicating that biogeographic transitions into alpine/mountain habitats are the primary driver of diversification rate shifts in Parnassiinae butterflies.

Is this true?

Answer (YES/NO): NO